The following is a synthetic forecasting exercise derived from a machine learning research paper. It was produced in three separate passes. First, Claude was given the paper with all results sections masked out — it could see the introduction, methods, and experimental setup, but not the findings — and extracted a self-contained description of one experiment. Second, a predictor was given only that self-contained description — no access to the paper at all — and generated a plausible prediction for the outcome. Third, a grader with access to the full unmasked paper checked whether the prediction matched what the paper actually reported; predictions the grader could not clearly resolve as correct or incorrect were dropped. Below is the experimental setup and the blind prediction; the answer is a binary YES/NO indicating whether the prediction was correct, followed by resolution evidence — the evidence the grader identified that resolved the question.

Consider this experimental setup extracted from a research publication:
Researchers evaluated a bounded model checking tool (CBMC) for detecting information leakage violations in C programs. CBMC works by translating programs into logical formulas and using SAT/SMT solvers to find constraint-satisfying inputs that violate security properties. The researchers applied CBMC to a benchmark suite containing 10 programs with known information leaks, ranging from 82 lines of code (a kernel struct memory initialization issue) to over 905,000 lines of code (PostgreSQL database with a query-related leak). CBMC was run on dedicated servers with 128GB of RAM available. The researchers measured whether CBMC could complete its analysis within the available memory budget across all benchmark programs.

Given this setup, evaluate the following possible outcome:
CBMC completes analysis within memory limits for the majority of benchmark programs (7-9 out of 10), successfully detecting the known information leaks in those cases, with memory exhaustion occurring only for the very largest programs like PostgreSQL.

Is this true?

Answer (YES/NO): NO